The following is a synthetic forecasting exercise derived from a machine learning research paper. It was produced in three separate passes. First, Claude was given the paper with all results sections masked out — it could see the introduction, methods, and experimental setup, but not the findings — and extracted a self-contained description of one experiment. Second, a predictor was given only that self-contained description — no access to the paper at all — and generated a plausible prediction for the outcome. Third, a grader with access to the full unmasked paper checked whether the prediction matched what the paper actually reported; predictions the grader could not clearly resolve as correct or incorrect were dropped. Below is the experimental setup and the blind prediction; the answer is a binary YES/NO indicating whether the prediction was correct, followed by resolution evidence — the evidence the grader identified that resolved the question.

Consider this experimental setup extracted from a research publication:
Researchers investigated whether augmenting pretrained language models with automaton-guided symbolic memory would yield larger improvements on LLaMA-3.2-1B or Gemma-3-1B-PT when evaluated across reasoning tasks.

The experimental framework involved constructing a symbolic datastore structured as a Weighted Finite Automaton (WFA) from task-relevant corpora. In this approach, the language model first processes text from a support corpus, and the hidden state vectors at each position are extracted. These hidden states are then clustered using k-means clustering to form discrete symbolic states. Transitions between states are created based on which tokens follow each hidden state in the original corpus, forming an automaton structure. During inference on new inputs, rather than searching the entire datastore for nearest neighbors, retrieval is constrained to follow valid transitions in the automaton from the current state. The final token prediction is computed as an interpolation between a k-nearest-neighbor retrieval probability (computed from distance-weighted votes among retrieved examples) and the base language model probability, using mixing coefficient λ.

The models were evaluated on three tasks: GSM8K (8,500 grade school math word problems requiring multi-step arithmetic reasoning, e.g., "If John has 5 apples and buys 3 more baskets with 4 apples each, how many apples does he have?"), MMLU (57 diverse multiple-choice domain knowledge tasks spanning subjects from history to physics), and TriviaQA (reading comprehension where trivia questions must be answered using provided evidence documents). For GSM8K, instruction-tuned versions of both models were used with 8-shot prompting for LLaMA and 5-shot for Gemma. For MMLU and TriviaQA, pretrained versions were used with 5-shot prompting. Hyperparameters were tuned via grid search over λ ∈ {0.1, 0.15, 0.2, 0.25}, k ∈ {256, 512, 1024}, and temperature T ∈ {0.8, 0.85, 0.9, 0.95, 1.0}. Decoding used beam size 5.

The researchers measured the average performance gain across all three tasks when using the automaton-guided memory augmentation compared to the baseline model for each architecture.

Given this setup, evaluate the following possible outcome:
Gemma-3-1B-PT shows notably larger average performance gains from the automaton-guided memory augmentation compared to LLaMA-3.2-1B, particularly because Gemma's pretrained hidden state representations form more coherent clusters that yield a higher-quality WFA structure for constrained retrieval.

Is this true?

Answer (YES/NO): NO